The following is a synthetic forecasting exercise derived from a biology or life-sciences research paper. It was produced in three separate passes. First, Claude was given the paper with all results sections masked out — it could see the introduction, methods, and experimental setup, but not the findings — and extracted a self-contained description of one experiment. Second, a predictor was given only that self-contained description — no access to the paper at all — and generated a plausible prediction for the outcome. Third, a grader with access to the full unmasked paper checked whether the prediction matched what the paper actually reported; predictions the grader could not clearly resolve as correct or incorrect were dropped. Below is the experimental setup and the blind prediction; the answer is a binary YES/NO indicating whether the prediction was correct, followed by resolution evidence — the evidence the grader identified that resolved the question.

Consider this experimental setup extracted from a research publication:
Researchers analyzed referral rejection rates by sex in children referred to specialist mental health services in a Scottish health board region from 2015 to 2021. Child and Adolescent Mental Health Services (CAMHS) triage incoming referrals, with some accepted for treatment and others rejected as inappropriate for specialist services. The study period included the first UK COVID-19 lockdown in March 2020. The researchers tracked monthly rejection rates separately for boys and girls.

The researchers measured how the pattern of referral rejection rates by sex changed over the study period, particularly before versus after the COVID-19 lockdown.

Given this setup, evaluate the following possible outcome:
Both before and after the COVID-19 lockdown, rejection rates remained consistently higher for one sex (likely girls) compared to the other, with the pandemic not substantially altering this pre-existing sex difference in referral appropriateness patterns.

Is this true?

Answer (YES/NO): NO